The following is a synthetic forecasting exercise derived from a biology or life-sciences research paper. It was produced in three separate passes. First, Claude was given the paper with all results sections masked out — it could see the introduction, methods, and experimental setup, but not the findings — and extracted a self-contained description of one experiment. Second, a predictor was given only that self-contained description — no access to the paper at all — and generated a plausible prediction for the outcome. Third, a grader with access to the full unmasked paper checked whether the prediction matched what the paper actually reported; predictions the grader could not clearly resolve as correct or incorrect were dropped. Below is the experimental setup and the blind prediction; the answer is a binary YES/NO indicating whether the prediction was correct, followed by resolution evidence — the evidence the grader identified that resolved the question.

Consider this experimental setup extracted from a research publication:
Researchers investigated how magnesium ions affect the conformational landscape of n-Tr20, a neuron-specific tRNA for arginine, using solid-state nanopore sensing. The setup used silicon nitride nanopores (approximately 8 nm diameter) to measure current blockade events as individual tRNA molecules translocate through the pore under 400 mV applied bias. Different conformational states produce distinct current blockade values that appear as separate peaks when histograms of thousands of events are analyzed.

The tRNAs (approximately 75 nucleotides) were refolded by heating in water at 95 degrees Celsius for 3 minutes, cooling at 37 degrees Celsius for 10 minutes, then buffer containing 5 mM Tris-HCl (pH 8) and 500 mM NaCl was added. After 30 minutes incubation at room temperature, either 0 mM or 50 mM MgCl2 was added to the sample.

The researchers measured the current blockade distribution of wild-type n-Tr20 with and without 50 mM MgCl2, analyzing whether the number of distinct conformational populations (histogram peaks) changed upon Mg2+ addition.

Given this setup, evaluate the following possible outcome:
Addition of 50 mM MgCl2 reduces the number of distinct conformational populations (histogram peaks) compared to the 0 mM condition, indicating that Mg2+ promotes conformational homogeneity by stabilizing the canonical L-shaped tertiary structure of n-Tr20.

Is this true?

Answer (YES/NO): YES